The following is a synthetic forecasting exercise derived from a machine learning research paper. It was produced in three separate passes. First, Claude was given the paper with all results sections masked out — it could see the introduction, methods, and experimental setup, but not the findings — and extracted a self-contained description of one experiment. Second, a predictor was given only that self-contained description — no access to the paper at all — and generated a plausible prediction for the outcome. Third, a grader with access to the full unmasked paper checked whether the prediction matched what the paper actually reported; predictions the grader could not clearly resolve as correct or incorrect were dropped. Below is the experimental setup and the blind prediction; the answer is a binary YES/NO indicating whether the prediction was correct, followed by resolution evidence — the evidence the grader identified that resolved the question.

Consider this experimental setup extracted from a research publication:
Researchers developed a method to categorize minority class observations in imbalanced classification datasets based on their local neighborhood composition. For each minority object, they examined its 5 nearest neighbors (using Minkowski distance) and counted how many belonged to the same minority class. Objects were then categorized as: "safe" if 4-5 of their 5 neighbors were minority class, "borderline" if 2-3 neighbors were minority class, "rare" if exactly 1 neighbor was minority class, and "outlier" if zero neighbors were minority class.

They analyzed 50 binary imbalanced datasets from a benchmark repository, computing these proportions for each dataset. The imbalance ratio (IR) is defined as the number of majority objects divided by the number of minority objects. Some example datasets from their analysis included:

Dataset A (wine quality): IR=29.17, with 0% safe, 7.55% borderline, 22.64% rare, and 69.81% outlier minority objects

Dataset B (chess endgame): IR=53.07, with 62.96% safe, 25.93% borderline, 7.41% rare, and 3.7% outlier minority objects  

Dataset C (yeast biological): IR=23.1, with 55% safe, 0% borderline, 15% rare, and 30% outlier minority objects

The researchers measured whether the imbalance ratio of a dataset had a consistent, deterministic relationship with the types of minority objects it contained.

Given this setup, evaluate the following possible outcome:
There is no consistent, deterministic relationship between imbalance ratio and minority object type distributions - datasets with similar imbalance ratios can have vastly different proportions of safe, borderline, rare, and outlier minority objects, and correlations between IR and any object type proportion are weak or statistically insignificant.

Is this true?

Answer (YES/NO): YES